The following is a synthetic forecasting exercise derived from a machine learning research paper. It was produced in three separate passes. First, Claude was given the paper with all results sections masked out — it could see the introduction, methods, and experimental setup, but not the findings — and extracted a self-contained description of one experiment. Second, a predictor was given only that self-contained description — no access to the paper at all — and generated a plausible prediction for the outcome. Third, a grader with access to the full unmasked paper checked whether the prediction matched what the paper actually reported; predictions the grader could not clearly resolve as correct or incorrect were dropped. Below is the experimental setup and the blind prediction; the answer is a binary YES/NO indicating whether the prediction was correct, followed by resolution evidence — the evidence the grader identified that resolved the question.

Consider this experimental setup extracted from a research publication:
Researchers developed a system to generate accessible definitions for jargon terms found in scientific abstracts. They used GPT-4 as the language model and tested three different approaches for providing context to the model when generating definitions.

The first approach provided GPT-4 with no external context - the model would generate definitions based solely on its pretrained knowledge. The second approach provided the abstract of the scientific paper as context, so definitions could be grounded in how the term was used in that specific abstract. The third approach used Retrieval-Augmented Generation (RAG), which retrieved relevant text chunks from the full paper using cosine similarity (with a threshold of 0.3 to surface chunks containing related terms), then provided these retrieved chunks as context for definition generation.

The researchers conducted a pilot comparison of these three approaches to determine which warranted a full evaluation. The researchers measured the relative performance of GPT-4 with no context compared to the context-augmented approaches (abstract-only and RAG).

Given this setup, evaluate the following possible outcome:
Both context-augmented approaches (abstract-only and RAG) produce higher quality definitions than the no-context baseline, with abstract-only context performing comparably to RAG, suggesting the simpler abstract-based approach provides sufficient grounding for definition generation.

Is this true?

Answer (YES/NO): NO